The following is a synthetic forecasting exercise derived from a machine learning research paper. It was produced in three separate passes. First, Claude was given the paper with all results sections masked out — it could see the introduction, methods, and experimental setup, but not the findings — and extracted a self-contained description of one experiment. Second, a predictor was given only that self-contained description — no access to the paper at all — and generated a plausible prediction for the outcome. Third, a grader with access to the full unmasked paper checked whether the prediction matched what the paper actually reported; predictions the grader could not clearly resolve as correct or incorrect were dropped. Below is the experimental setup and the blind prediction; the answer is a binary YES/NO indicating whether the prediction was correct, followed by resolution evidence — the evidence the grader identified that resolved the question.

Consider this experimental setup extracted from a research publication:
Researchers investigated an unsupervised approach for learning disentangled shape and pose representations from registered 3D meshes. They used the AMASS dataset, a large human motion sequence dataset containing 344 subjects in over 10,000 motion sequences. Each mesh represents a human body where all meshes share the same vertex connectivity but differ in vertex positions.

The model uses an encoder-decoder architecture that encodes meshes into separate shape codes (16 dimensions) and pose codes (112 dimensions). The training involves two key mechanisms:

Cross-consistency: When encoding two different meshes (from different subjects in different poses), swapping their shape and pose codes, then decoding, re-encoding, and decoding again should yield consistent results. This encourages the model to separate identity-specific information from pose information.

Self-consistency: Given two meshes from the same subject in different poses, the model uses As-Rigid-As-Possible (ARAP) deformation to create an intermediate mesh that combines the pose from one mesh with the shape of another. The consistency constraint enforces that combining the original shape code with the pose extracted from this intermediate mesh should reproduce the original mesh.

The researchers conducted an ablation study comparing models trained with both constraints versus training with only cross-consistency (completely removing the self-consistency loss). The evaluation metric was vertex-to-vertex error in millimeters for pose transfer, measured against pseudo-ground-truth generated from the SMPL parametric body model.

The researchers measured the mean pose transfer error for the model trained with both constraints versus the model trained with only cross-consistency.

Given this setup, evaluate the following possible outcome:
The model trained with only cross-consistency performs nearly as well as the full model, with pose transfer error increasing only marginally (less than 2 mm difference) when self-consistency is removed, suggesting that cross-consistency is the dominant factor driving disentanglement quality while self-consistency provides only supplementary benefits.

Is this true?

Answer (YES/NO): NO